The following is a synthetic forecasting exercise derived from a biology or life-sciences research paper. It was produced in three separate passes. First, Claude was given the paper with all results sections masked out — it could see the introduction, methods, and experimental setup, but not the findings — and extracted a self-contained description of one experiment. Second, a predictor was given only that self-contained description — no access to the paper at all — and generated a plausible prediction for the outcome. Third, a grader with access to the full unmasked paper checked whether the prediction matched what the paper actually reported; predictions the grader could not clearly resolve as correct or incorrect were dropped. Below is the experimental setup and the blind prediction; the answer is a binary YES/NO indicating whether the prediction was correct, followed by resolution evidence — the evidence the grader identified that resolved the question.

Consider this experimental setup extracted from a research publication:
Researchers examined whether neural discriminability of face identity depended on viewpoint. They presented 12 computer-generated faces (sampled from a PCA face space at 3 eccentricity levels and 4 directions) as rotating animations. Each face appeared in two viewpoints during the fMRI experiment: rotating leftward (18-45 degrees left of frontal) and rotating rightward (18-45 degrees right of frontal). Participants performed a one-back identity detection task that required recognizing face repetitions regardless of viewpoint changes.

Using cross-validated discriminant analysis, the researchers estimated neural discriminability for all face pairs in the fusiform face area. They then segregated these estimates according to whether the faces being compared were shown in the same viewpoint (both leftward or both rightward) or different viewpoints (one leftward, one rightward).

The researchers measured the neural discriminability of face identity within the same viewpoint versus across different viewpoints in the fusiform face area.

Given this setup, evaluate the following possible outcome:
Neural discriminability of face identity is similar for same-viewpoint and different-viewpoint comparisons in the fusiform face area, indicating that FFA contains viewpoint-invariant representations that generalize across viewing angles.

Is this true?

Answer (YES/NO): NO